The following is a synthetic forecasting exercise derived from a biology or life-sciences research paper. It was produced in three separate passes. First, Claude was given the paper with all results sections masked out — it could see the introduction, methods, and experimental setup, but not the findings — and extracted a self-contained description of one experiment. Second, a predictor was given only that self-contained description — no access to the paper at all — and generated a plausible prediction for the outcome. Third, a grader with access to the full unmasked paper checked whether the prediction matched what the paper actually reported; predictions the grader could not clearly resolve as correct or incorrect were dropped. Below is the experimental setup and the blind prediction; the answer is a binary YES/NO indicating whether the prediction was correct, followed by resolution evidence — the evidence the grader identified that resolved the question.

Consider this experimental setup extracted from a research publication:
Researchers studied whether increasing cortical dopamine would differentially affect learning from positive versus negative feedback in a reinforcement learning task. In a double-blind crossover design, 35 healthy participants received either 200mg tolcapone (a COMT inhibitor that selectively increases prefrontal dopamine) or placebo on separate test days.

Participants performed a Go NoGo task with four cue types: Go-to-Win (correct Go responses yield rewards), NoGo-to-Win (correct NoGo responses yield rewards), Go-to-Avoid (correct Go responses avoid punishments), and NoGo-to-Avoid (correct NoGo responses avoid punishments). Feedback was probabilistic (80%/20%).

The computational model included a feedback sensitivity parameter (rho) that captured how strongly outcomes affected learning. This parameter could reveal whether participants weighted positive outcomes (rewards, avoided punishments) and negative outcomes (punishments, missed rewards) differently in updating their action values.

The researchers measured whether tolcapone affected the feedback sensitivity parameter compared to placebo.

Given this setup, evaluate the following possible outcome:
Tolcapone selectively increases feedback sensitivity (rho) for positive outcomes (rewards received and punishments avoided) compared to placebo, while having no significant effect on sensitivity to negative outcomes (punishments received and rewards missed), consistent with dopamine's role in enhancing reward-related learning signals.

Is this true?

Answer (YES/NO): NO